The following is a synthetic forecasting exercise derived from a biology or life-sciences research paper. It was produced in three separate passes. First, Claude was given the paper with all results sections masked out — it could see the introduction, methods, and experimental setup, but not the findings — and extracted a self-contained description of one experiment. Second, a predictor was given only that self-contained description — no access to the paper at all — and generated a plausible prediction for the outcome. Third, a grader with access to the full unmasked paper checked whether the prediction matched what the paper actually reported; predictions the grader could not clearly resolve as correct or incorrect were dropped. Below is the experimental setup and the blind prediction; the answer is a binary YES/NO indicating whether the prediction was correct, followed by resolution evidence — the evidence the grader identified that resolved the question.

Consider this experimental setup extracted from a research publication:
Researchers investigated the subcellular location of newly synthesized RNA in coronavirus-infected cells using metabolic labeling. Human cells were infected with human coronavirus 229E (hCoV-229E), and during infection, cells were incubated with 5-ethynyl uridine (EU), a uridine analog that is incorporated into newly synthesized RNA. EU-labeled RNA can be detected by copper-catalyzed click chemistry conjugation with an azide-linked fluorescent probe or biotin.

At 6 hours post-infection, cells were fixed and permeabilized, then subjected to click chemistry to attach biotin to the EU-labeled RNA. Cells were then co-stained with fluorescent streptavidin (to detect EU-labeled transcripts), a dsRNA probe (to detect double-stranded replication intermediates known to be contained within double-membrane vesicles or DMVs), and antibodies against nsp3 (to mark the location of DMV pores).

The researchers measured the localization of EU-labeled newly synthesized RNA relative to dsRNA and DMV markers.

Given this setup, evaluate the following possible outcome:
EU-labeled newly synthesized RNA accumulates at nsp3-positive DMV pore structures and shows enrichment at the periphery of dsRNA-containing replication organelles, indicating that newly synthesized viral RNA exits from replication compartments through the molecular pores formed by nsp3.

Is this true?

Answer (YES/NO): NO